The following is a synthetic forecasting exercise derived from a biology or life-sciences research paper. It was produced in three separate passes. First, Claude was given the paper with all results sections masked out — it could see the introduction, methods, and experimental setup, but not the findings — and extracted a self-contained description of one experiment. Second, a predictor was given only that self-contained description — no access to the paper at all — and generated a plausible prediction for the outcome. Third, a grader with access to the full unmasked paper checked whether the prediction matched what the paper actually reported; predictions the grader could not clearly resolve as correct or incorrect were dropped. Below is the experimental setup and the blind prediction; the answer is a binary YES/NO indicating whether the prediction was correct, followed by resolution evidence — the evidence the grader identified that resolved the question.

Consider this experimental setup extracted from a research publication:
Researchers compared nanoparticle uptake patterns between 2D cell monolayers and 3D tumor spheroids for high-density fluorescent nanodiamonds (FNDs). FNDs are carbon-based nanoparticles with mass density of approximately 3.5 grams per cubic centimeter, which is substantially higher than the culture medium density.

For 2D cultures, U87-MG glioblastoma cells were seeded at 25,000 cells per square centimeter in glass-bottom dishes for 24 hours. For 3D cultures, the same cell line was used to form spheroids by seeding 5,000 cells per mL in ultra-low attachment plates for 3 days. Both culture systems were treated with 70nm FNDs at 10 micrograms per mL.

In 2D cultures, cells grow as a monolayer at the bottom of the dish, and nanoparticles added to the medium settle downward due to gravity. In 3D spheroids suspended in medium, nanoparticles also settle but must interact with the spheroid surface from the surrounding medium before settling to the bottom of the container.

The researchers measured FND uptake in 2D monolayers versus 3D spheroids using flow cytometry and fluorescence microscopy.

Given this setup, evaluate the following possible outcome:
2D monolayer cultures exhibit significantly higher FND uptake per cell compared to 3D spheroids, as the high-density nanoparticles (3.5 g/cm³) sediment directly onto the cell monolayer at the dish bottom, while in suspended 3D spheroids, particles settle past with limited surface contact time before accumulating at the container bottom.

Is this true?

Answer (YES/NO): YES